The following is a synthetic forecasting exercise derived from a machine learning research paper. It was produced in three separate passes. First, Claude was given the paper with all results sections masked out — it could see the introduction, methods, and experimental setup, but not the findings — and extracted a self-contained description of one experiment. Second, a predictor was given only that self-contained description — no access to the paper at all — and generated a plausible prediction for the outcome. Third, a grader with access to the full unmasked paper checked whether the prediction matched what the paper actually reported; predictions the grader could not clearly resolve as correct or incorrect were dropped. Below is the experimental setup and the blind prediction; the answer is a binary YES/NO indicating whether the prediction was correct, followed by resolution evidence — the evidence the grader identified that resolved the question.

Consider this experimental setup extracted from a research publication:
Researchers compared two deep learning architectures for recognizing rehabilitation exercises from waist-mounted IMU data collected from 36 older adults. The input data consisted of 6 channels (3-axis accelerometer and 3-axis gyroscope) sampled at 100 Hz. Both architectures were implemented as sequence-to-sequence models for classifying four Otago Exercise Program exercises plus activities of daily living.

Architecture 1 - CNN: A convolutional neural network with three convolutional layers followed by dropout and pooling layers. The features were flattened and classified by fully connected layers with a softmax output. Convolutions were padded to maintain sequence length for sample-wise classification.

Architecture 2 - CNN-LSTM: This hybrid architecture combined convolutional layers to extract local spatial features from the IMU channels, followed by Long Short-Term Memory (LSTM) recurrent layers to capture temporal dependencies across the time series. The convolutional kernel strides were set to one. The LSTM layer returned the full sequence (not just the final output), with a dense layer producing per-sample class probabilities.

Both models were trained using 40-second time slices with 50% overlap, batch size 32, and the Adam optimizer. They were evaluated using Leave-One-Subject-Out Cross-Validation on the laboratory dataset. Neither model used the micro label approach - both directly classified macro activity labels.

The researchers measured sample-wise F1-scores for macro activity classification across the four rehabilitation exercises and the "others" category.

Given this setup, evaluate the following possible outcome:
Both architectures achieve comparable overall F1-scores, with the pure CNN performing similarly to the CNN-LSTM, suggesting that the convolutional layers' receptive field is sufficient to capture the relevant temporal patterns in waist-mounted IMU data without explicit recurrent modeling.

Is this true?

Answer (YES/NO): NO